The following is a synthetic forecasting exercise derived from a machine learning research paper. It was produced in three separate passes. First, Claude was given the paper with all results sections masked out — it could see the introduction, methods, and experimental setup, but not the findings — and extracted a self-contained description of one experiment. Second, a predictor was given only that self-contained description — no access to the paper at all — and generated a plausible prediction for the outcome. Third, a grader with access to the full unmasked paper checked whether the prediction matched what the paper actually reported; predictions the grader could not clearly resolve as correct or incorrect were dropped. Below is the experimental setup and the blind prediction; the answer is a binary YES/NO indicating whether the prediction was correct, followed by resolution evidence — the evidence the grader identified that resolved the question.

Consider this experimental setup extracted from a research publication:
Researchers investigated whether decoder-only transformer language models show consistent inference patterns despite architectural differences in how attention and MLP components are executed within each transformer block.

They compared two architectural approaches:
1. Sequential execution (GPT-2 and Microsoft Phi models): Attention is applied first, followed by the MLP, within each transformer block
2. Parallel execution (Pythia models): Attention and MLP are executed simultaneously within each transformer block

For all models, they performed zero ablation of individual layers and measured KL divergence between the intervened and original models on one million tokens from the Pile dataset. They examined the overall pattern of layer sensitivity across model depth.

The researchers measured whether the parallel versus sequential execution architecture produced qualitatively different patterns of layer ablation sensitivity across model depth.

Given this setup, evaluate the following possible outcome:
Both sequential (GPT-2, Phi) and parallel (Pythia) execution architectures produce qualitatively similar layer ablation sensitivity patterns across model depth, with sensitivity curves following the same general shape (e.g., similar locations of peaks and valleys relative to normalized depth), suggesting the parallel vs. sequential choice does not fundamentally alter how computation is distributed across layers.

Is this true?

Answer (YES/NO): YES